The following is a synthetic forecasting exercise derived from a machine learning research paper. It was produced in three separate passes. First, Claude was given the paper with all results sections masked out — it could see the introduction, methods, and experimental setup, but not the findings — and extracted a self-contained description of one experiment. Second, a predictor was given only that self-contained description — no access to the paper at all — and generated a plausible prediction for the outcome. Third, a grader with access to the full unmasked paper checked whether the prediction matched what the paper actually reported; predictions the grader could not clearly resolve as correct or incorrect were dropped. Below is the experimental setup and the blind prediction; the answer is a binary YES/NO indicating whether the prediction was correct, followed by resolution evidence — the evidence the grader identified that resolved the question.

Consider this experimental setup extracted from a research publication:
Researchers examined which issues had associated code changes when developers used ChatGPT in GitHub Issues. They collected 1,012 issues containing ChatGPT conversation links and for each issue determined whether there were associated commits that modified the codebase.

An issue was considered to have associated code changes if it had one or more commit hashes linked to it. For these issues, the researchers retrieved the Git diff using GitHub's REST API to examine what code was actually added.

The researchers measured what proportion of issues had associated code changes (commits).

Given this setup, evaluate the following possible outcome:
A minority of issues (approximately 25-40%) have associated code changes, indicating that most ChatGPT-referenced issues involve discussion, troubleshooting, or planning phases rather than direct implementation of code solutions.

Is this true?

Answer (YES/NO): YES